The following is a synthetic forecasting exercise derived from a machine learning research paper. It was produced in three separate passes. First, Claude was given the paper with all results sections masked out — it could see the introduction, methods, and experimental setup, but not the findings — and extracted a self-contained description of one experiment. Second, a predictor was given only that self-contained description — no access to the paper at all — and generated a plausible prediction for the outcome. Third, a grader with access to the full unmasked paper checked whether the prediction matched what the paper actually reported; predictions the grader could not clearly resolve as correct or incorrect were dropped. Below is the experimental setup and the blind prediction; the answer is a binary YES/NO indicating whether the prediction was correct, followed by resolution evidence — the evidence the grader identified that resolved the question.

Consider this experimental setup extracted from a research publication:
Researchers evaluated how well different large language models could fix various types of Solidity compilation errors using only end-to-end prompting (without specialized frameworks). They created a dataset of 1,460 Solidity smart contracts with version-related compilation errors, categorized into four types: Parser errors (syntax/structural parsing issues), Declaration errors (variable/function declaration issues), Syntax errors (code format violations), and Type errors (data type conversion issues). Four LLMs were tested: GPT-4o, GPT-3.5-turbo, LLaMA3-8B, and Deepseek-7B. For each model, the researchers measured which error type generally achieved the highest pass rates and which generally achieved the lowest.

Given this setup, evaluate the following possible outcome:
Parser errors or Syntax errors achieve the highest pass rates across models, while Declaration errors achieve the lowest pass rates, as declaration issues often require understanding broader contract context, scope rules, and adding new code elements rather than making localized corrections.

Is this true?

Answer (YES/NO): NO